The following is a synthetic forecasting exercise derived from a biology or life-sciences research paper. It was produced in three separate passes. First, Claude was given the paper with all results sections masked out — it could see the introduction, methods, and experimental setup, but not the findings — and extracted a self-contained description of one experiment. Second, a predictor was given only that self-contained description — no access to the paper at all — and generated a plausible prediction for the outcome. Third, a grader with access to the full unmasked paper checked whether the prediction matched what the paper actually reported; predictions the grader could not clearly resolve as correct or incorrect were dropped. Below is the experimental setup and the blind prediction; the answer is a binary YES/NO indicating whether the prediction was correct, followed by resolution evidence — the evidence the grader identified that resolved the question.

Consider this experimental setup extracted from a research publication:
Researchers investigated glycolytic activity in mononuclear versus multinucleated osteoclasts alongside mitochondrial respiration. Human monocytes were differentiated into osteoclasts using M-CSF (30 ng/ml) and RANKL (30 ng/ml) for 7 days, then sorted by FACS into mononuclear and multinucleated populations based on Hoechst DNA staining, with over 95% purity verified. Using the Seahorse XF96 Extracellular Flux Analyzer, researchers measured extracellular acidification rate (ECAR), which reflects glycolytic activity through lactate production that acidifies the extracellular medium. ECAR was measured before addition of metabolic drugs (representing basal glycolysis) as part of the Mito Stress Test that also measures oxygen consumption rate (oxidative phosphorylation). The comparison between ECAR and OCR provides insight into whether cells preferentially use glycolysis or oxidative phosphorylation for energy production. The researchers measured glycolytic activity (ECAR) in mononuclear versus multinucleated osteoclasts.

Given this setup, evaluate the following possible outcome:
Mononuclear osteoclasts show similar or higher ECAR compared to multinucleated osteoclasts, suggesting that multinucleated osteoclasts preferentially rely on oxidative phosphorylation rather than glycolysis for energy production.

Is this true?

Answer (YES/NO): YES